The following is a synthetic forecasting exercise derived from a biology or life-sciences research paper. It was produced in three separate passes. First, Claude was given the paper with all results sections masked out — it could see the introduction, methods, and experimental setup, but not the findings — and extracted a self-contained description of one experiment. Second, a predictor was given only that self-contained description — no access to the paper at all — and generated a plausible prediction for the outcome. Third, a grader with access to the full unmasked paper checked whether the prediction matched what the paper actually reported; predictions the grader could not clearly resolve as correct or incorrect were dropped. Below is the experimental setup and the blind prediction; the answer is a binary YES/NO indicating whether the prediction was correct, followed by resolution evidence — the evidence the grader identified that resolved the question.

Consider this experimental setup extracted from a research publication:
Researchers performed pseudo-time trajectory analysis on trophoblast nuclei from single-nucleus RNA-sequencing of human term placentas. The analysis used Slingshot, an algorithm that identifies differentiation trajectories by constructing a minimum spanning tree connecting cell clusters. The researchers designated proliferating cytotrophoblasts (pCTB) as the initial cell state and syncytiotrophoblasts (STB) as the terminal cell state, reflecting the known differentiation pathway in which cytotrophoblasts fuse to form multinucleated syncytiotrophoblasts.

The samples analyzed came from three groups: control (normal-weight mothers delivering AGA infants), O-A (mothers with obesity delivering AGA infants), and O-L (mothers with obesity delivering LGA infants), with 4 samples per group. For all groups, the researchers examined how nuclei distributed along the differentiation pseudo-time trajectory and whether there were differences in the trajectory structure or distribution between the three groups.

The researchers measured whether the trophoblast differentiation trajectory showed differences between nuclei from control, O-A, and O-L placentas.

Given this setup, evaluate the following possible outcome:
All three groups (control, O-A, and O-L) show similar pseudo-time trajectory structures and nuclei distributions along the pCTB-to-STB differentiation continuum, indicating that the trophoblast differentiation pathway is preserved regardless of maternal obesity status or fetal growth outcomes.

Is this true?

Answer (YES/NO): YES